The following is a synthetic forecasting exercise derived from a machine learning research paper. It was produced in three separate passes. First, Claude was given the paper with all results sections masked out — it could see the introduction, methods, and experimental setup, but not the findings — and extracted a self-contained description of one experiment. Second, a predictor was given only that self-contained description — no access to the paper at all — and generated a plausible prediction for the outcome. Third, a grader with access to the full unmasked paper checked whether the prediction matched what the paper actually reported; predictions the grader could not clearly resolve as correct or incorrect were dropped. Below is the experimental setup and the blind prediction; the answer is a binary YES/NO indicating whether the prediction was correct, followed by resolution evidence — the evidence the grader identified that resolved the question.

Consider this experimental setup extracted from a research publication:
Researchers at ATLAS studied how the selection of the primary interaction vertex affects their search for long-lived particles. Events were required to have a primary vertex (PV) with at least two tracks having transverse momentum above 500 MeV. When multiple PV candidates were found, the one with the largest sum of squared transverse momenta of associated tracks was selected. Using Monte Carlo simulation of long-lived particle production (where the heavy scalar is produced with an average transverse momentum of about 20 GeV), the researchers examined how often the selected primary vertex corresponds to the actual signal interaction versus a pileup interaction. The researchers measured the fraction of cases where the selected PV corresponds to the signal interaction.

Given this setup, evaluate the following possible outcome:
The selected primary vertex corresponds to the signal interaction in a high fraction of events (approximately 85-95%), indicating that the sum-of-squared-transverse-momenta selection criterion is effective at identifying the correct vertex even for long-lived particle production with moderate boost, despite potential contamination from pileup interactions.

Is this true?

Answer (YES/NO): NO